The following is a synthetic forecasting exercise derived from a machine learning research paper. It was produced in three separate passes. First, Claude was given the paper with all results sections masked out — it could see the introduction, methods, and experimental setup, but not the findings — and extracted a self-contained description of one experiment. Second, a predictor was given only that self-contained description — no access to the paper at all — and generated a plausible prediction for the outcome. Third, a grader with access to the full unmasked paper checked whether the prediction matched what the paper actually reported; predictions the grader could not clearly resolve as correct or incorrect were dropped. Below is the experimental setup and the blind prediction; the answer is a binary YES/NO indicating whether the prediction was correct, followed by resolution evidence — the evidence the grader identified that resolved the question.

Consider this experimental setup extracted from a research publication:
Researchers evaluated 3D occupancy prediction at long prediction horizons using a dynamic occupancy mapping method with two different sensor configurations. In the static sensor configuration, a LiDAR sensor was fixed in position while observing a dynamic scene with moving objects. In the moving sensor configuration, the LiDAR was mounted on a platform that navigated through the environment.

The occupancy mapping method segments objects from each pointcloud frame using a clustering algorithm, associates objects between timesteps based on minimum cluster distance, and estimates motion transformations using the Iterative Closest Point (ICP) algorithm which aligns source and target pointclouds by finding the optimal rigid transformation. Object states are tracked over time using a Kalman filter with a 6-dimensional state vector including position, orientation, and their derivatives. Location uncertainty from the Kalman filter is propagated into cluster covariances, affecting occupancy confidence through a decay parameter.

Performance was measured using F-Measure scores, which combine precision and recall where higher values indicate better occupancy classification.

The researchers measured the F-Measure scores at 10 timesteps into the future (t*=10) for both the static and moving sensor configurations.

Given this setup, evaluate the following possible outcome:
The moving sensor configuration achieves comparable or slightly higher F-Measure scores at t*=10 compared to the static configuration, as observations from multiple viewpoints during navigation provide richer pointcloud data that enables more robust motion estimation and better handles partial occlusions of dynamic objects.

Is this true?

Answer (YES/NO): NO